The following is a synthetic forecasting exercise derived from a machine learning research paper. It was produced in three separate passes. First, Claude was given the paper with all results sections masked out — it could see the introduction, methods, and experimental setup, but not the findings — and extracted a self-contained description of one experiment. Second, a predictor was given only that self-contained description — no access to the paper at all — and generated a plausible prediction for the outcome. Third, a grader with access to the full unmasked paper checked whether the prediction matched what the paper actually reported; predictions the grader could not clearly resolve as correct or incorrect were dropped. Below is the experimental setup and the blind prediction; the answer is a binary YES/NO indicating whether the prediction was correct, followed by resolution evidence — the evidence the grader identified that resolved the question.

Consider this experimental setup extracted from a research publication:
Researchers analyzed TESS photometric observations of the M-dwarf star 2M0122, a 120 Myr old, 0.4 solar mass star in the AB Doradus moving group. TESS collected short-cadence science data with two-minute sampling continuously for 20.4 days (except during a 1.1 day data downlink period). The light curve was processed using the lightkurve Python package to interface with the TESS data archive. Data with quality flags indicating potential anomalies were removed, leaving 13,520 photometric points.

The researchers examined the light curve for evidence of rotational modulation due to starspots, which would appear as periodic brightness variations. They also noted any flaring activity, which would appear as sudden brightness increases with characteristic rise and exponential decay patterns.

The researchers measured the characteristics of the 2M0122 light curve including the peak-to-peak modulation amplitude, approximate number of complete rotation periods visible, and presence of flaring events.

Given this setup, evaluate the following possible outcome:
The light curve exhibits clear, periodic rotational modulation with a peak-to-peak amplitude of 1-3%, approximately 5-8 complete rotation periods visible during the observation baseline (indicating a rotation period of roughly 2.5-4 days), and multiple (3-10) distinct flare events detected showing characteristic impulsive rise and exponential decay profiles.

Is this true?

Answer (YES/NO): NO